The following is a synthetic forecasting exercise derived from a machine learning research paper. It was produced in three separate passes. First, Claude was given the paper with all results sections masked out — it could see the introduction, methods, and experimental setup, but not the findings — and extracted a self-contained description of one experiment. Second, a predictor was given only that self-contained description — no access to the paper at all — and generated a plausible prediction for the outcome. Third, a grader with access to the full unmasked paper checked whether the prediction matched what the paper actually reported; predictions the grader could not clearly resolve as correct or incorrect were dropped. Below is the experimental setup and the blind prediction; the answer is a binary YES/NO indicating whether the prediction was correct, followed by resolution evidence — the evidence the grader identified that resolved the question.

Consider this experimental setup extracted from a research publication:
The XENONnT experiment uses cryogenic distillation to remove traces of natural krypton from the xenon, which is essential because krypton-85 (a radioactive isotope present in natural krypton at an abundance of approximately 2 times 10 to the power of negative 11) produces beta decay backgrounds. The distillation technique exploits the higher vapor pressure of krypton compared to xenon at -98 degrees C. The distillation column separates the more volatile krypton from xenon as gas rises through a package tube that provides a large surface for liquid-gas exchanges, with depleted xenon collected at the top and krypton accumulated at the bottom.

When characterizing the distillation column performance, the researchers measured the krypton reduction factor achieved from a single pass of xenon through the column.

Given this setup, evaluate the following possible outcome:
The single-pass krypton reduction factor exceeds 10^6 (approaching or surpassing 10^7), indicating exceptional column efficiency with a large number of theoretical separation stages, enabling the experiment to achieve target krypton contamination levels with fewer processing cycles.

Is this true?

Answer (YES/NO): NO